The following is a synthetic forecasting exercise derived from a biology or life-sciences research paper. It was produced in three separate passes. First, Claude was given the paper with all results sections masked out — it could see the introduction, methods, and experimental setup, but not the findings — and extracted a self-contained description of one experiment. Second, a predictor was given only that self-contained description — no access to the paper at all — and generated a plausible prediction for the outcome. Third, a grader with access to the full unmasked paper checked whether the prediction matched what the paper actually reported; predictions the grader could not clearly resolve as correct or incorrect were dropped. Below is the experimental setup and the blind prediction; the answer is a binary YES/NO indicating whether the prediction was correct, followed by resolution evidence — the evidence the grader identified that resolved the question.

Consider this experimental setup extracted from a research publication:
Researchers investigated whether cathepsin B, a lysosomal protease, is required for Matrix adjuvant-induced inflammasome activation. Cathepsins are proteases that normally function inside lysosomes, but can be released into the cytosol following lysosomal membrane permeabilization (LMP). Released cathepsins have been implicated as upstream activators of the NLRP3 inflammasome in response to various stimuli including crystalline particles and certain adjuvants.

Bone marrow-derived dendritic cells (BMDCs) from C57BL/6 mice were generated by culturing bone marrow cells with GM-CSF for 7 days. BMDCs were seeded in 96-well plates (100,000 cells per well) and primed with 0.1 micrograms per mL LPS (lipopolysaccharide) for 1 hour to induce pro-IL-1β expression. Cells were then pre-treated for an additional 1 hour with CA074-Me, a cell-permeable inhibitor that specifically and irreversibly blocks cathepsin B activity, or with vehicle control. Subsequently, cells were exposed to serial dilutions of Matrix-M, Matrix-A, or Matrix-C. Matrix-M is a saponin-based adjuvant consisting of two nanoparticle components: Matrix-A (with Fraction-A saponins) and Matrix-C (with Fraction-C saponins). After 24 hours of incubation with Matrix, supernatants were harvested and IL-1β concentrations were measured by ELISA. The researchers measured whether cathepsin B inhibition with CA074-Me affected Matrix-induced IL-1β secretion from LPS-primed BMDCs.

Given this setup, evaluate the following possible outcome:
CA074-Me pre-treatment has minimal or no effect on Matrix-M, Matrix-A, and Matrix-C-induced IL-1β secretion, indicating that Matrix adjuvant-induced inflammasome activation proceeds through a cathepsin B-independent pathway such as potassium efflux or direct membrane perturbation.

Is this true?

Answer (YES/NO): NO